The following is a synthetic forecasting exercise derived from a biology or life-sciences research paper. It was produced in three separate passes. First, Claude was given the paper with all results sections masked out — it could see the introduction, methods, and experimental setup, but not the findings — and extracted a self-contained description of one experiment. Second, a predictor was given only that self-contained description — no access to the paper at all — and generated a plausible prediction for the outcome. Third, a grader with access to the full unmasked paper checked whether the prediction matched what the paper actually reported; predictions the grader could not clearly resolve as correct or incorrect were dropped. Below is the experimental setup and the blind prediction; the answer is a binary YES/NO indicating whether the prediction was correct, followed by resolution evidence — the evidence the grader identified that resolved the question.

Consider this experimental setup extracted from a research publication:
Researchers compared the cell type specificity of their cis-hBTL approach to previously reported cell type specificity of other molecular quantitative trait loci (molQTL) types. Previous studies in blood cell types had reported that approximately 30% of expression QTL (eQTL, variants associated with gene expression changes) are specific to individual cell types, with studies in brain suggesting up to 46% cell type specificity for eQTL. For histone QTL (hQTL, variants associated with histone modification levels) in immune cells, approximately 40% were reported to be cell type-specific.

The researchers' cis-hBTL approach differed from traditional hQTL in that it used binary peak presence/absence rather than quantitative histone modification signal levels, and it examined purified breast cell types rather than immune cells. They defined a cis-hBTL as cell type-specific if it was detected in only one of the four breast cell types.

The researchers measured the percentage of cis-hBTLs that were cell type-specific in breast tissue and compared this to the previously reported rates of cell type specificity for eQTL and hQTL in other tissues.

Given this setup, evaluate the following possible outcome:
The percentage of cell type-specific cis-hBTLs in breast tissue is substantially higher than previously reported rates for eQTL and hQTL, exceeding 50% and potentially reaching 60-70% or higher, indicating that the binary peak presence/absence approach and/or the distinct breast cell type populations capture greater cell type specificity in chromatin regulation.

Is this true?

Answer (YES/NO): YES